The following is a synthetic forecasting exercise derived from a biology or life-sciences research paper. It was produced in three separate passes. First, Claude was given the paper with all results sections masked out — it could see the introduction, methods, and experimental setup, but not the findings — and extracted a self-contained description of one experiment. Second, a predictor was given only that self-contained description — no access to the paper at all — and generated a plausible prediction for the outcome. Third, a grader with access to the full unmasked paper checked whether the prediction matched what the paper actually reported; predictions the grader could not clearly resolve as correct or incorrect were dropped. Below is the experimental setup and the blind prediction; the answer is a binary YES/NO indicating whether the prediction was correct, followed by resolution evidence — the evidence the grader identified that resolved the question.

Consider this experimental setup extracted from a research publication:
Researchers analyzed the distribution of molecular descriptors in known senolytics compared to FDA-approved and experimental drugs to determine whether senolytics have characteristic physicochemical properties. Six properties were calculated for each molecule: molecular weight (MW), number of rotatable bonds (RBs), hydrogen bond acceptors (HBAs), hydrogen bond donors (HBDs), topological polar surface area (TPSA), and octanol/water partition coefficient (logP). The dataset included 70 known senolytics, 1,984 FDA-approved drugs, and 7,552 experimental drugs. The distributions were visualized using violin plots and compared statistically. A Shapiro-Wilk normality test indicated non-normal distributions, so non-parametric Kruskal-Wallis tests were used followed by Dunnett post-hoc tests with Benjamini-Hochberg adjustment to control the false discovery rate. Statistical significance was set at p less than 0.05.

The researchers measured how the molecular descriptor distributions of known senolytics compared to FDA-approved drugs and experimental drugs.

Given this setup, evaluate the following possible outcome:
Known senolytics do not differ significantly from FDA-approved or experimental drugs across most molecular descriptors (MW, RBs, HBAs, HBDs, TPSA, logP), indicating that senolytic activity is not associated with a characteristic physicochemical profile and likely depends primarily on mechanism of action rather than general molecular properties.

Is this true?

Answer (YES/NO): YES